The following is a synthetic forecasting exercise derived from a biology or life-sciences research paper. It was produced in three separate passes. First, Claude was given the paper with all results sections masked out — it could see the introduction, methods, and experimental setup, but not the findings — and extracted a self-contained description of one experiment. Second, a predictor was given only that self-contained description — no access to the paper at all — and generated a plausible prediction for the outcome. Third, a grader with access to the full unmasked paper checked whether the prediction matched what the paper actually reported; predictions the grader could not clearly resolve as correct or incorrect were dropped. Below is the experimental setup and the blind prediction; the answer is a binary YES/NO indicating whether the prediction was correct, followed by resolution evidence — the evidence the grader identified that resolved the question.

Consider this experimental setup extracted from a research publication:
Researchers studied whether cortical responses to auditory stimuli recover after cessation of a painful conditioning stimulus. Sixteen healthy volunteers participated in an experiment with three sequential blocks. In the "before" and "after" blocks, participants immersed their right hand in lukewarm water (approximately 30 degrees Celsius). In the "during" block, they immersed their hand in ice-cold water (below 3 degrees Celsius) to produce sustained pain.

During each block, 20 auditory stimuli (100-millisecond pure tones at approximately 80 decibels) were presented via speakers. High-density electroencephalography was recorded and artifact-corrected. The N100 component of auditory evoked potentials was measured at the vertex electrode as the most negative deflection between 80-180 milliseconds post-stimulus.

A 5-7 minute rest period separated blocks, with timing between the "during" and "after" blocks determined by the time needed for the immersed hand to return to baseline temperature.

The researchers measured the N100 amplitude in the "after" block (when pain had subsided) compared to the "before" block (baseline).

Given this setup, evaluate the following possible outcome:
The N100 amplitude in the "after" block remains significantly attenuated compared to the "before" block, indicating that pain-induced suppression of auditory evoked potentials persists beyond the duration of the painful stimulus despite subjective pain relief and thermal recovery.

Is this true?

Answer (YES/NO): NO